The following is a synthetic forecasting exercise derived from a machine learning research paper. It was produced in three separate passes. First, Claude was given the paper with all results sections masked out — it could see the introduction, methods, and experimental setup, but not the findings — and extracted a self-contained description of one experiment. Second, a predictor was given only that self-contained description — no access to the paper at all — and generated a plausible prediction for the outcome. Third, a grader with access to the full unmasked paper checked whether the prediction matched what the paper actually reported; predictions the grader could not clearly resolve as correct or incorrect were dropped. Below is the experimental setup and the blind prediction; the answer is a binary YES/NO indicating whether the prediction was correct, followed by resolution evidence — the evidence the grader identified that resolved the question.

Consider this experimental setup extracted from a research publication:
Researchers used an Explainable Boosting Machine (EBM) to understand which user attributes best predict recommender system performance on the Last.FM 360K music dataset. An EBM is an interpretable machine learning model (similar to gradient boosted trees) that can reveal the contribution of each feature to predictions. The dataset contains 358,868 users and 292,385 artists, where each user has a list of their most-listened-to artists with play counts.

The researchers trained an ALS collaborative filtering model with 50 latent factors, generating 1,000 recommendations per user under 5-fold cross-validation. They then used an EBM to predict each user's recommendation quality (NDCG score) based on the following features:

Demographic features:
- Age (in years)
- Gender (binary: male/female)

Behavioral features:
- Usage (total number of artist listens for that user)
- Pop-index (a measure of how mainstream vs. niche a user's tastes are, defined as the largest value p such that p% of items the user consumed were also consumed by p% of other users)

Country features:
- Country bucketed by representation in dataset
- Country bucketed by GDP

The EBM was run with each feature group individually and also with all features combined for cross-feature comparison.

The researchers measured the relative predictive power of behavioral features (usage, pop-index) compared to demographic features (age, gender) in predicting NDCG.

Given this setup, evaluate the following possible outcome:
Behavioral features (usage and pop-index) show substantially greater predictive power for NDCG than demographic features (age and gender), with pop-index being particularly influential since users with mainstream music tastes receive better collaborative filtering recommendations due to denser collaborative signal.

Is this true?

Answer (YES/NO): NO